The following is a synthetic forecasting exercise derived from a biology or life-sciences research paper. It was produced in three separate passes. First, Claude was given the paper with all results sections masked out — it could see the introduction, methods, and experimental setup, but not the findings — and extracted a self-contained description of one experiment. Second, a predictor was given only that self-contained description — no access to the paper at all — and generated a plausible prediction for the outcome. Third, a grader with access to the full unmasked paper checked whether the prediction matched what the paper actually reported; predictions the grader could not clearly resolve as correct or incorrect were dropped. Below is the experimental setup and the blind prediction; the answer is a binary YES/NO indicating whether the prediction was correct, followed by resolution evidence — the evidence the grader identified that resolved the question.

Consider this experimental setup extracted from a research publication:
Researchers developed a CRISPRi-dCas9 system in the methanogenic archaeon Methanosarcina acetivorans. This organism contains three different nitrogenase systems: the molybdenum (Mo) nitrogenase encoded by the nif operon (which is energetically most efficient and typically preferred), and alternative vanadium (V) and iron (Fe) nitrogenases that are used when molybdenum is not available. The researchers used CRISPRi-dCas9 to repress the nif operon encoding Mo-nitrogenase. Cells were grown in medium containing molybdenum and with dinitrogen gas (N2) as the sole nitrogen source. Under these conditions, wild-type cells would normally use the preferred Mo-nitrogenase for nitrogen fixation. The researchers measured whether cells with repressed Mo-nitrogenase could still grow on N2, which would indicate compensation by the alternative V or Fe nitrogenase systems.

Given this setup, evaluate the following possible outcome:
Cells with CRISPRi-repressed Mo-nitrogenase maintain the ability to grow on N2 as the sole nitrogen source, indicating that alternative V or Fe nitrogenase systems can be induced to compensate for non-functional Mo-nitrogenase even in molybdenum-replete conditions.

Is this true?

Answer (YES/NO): NO